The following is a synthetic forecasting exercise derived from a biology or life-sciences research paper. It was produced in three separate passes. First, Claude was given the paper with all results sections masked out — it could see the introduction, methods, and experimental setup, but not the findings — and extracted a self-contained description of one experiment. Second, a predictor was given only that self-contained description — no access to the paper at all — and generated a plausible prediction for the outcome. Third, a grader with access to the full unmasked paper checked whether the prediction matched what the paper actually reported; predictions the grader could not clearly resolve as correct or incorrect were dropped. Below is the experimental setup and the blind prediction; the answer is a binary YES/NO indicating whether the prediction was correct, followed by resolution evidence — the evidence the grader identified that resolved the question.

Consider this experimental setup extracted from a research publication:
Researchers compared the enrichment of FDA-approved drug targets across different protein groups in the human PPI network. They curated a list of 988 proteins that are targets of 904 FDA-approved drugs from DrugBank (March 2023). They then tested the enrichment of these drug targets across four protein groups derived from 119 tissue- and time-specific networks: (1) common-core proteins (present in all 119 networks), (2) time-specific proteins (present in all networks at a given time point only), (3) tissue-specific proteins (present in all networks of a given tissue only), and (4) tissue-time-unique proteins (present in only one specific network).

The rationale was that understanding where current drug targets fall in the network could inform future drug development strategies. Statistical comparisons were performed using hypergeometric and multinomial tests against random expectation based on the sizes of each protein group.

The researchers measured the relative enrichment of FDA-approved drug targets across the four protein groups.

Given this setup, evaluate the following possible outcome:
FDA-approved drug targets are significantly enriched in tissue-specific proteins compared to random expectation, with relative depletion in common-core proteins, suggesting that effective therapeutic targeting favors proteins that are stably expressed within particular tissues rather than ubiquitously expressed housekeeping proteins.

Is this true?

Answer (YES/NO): NO